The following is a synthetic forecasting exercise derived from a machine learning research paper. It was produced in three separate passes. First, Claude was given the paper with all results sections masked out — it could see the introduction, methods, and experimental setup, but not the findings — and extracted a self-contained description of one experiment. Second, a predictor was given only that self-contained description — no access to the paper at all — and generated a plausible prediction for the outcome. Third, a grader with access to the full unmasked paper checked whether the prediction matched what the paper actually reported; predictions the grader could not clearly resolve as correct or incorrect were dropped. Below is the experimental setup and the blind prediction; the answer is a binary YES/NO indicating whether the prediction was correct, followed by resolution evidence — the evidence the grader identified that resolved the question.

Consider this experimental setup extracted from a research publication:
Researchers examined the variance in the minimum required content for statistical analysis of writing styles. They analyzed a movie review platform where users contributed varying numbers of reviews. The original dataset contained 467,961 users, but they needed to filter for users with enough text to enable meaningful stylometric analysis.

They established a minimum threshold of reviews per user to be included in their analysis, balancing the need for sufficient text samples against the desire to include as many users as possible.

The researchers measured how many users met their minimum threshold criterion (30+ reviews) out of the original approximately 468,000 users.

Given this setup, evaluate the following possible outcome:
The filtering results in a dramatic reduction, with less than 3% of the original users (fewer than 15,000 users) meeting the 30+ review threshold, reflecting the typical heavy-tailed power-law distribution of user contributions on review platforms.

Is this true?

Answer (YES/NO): YES